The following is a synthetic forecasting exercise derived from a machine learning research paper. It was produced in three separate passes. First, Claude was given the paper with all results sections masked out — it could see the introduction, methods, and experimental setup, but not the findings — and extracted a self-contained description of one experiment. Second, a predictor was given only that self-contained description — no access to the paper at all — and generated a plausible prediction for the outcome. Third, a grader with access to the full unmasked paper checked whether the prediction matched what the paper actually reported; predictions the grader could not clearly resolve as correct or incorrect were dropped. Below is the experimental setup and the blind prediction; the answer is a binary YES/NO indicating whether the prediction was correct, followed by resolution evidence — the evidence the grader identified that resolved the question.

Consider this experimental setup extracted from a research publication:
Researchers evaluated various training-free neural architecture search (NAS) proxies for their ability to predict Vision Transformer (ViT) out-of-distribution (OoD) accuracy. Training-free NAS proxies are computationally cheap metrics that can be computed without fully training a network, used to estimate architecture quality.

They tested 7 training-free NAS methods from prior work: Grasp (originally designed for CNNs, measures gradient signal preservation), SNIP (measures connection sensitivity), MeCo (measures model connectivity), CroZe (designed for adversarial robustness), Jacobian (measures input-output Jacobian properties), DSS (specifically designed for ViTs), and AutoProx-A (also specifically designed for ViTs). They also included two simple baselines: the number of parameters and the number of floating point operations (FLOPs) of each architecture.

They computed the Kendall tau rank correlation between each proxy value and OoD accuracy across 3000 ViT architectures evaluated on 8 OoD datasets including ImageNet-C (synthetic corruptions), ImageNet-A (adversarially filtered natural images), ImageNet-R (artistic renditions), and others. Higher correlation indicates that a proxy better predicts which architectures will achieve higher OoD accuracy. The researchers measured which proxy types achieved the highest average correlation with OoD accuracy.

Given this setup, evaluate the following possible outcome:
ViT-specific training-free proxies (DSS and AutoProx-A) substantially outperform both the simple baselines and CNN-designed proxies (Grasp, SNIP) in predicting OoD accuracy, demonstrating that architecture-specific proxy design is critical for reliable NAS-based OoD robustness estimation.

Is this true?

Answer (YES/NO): NO